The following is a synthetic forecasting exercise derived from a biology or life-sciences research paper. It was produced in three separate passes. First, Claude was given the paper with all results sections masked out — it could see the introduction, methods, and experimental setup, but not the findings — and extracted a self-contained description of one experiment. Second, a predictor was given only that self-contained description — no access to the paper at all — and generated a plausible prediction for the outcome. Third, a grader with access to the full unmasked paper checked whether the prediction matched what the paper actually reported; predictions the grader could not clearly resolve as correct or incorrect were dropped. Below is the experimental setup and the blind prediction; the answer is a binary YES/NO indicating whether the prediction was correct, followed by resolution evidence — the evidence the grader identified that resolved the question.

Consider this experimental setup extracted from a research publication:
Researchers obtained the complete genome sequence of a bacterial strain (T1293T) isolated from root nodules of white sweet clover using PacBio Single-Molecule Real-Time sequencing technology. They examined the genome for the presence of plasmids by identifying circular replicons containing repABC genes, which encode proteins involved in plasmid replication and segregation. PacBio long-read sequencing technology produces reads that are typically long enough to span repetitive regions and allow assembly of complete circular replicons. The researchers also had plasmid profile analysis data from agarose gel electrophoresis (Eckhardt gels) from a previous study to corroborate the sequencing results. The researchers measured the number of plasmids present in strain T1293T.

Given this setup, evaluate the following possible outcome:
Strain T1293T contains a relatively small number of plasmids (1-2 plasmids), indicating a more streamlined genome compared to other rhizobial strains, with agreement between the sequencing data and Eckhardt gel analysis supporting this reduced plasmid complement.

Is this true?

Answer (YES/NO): NO